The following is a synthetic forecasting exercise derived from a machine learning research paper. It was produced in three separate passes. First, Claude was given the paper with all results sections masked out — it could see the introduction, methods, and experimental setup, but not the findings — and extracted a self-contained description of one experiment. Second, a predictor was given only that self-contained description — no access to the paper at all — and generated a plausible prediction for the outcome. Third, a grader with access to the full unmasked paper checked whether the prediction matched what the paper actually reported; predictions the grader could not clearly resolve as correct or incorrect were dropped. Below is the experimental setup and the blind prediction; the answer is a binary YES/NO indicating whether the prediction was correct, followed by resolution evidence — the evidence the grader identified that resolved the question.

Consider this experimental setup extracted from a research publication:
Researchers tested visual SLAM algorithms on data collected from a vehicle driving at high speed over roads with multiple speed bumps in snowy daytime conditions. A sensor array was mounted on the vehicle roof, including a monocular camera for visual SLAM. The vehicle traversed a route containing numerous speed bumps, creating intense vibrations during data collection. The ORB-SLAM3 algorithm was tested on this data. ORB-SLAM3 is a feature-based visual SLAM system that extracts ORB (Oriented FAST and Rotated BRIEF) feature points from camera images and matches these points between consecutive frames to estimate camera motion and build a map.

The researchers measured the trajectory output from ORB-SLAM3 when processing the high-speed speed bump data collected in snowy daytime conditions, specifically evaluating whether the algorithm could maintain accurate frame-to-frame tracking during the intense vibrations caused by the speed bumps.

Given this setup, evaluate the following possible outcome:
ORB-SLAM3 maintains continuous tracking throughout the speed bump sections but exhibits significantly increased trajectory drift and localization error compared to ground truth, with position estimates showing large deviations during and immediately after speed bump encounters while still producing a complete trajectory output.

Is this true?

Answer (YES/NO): YES